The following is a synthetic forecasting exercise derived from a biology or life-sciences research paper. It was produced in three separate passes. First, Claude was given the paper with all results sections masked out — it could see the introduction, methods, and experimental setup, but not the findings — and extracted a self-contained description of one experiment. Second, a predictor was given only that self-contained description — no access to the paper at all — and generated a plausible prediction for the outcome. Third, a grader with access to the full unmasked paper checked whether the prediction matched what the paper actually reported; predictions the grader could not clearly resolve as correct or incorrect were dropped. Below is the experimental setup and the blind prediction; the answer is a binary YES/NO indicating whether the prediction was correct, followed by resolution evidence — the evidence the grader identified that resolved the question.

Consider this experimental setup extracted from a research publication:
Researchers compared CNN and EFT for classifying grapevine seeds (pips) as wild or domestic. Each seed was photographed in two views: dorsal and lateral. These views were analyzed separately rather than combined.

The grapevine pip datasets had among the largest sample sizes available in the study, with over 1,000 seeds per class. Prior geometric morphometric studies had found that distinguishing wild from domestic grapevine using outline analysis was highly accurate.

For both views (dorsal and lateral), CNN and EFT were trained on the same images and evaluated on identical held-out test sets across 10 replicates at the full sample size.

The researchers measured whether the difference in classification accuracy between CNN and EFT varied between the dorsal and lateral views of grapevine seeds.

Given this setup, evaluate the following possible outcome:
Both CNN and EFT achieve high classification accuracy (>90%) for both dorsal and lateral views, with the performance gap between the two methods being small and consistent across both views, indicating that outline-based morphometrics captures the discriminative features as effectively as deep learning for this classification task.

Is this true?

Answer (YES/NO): NO